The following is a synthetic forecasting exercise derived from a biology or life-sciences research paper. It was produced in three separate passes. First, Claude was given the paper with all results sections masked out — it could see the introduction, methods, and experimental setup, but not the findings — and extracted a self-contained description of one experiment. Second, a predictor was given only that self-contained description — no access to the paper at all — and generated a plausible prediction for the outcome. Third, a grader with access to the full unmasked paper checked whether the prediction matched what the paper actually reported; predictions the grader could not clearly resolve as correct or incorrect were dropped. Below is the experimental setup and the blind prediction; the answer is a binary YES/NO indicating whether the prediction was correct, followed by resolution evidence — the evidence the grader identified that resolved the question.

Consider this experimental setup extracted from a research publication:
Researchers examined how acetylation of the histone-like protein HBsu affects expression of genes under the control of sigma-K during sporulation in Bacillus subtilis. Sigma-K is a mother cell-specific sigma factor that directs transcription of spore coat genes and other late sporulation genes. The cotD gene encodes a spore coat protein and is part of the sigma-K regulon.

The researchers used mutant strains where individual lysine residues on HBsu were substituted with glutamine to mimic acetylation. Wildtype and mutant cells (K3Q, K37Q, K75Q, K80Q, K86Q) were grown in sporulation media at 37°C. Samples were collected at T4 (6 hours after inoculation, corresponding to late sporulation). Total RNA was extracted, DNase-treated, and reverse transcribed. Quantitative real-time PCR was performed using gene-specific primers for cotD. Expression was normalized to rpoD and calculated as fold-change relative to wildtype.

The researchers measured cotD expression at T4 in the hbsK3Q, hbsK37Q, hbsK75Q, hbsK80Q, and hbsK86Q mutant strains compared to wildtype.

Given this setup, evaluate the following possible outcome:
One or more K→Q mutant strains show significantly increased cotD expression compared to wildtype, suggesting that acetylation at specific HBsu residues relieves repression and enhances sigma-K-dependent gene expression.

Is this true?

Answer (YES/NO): NO